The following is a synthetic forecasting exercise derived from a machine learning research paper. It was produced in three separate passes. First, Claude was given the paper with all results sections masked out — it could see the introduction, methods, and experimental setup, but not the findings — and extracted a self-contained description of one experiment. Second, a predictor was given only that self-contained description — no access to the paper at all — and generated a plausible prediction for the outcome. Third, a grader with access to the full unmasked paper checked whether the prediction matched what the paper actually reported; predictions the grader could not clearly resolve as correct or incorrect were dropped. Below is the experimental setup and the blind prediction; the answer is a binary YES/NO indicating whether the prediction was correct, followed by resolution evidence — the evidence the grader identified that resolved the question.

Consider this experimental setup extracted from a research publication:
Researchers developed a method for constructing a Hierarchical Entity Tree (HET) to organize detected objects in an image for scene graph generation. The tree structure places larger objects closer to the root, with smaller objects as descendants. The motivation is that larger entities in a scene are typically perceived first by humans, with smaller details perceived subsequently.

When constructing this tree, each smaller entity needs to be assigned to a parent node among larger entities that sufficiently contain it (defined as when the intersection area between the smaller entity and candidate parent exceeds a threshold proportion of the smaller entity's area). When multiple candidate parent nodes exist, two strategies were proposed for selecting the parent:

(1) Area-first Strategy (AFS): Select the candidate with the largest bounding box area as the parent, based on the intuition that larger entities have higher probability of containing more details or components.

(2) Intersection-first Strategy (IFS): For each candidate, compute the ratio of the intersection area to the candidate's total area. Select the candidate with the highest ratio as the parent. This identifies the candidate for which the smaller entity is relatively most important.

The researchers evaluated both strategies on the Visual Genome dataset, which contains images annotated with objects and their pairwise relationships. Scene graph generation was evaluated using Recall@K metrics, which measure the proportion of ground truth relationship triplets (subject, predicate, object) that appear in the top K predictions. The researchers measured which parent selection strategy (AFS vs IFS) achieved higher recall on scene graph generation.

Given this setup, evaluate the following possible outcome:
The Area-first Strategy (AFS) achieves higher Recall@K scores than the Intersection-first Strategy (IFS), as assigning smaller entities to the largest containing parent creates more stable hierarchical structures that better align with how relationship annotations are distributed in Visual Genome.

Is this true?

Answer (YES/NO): NO